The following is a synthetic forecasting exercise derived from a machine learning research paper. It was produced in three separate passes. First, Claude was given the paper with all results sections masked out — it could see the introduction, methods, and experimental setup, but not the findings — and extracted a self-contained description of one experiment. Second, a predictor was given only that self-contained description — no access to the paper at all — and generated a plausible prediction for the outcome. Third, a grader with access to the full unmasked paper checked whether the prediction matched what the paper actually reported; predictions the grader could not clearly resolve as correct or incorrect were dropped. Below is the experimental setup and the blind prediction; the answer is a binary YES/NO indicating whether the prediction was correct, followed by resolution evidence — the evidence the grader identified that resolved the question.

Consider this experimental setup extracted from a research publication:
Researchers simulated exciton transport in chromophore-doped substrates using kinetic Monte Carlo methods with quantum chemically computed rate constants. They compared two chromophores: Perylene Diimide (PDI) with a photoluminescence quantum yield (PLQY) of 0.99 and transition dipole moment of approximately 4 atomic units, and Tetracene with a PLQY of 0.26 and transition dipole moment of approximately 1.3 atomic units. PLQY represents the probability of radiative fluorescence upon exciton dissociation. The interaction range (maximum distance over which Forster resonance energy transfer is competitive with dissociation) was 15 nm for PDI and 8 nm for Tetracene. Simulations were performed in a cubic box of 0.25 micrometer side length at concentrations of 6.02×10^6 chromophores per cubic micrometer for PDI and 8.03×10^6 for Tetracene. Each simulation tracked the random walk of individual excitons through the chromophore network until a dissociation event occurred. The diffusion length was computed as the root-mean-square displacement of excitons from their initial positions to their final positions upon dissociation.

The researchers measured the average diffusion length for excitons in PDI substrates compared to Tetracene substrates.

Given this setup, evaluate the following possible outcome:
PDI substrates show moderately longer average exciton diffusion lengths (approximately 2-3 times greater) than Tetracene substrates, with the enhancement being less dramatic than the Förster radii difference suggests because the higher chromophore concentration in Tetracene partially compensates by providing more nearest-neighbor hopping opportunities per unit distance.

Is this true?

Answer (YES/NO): NO